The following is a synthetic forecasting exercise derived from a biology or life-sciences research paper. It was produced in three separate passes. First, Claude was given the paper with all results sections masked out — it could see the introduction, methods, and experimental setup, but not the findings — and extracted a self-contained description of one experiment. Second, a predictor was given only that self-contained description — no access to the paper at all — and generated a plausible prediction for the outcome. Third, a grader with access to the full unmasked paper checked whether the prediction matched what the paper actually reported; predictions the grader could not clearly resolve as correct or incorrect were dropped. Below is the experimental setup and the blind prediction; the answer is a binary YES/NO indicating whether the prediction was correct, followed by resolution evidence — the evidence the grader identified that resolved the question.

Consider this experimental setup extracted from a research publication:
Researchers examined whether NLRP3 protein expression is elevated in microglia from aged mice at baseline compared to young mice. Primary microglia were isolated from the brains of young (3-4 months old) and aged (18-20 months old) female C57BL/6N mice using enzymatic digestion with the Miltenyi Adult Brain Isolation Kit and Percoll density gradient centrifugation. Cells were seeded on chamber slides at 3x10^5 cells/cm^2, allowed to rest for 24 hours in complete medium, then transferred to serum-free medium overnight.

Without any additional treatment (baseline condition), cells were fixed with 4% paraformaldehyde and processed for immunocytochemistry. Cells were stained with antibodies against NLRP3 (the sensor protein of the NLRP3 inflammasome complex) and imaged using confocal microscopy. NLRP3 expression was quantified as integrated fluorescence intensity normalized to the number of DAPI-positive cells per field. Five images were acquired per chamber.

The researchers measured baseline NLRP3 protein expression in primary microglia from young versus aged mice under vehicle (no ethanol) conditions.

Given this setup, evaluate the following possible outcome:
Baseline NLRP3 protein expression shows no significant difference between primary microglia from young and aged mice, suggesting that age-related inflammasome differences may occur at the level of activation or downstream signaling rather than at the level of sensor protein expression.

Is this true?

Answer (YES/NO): YES